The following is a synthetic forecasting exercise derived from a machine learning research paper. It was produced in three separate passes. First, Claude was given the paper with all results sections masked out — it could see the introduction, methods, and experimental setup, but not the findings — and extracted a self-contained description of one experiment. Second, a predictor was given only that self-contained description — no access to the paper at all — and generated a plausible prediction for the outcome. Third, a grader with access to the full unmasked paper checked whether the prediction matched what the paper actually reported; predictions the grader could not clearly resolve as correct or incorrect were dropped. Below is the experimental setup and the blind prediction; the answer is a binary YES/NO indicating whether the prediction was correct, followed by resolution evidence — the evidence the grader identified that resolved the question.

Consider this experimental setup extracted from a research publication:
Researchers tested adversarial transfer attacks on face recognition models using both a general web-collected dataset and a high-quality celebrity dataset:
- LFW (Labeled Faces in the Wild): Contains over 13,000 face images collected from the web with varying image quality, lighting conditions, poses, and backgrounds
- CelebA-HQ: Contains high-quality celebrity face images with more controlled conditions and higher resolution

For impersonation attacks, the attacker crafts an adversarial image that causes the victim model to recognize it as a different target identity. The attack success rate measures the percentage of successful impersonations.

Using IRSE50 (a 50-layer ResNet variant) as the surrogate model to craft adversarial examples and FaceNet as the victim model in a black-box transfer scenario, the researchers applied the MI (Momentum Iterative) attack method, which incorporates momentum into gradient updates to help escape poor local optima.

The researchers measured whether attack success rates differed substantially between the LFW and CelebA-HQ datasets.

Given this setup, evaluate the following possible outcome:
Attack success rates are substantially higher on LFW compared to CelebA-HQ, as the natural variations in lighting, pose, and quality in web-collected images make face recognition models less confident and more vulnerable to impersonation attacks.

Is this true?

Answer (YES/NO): NO